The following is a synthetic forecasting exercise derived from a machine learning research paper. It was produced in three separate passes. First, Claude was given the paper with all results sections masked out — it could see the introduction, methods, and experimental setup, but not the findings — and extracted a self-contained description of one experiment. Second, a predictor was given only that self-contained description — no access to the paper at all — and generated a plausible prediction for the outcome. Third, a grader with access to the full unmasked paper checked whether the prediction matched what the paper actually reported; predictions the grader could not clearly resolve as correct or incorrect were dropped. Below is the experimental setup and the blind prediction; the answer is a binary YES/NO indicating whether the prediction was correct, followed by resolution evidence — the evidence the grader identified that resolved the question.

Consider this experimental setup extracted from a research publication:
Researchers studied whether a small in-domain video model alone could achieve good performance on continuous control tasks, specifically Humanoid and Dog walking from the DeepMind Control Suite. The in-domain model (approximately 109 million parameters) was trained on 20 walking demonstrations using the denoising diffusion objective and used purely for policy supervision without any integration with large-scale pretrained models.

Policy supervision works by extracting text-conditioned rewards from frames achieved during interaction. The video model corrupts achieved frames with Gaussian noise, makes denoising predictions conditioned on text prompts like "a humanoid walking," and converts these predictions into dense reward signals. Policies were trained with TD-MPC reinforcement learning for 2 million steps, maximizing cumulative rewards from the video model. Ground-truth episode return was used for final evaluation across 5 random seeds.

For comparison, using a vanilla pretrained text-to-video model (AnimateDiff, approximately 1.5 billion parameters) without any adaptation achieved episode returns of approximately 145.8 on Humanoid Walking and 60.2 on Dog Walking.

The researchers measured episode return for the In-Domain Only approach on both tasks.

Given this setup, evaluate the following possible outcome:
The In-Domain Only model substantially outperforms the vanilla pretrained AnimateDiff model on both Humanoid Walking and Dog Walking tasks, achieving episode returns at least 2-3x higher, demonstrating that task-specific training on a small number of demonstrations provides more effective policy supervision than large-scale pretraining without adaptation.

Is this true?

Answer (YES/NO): NO